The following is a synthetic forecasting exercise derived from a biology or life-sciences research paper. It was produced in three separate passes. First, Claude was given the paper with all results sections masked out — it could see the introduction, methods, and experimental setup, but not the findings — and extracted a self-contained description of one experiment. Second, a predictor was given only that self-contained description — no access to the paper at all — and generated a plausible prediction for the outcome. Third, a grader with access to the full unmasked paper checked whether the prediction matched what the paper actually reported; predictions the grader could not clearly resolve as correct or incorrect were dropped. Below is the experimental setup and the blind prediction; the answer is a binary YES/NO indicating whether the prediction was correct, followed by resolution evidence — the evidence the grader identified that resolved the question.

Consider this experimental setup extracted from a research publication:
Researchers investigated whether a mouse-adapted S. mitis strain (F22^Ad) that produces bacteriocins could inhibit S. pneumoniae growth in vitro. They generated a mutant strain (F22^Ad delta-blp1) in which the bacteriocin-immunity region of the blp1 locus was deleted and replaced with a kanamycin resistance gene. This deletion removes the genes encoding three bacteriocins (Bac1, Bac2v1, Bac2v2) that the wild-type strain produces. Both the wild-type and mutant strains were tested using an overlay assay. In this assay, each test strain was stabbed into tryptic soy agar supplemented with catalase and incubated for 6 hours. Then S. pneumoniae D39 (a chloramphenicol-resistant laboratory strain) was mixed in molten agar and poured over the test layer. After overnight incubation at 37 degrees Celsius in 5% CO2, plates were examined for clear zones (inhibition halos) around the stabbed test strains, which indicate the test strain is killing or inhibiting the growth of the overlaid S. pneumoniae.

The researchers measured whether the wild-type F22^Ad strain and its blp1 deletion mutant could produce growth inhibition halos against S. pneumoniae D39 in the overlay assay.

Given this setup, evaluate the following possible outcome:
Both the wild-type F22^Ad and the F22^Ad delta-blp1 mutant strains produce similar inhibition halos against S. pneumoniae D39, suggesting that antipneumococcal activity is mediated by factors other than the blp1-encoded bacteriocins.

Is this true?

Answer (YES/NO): NO